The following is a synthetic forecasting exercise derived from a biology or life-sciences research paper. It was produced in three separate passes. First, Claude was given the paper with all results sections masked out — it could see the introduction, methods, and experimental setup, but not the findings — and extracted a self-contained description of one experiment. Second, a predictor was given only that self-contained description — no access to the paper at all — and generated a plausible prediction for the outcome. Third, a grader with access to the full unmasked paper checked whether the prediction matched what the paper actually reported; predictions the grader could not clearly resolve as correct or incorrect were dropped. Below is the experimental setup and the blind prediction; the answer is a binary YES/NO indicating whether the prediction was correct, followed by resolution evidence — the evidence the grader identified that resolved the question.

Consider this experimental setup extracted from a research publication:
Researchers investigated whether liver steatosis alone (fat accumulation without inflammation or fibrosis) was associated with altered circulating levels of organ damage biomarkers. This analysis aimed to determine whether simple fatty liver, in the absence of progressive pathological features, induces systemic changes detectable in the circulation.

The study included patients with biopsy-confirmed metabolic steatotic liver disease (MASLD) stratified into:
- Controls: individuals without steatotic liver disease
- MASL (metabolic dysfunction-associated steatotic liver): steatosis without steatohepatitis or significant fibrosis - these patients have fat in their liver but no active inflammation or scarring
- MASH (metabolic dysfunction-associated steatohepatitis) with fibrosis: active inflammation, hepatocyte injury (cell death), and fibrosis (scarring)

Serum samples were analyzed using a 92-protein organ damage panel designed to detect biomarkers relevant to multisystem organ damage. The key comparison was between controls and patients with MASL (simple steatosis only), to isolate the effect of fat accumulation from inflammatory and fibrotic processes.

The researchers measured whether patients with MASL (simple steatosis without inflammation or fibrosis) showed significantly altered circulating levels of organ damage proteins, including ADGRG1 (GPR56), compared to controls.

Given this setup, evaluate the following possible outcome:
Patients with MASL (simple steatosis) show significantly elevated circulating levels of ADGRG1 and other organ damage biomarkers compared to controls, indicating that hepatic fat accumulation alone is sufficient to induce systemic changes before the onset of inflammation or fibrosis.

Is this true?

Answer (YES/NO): NO